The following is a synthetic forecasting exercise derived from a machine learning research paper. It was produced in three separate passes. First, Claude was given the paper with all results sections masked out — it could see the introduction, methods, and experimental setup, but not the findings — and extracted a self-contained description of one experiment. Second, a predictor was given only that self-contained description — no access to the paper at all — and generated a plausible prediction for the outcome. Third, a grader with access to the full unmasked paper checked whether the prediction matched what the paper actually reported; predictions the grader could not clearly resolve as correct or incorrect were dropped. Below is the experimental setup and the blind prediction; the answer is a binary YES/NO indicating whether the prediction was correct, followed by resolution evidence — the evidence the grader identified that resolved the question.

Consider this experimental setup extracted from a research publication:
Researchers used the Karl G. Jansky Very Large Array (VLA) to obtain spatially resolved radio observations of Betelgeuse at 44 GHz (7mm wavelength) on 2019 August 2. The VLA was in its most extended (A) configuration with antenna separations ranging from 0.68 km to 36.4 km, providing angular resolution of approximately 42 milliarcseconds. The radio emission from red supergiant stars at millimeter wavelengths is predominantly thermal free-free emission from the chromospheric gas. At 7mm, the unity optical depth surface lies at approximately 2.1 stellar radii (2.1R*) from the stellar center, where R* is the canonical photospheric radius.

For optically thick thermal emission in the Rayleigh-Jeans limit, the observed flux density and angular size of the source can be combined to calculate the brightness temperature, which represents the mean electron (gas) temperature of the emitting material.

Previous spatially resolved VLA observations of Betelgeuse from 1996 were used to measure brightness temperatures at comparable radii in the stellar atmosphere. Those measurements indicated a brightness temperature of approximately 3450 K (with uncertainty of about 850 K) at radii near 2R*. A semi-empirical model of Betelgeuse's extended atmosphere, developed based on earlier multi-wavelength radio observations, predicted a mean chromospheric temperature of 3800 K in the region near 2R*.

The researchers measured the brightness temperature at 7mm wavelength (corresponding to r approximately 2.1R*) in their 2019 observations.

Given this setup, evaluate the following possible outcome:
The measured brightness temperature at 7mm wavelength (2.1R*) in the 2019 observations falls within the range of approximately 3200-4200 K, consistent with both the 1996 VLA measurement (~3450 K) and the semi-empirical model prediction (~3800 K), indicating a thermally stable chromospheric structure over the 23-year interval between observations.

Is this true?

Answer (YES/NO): NO